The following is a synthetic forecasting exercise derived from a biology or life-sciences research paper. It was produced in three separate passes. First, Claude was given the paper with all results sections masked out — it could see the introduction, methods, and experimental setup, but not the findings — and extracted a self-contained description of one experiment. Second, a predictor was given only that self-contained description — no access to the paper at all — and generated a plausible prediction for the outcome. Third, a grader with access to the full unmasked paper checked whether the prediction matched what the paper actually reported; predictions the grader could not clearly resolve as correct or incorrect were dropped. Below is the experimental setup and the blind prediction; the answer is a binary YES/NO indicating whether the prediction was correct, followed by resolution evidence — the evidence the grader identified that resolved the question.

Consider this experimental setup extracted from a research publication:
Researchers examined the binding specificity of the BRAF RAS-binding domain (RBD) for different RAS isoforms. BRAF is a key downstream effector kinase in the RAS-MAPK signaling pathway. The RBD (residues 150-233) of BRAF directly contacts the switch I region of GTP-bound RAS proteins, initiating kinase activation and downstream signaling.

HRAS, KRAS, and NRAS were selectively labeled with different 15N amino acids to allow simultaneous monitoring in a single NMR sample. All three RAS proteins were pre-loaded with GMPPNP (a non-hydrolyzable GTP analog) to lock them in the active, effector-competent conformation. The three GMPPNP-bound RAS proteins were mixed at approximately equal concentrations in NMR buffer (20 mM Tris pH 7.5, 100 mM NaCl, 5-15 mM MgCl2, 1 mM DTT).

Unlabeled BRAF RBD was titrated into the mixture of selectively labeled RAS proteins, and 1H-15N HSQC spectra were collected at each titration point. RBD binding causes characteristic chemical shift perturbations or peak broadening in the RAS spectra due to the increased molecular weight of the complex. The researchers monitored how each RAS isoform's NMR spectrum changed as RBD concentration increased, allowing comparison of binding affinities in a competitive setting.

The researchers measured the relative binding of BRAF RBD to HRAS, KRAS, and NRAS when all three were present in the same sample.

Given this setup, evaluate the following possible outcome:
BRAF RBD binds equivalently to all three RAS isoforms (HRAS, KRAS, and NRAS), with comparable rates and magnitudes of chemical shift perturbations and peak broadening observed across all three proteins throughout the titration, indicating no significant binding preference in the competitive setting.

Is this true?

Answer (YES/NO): YES